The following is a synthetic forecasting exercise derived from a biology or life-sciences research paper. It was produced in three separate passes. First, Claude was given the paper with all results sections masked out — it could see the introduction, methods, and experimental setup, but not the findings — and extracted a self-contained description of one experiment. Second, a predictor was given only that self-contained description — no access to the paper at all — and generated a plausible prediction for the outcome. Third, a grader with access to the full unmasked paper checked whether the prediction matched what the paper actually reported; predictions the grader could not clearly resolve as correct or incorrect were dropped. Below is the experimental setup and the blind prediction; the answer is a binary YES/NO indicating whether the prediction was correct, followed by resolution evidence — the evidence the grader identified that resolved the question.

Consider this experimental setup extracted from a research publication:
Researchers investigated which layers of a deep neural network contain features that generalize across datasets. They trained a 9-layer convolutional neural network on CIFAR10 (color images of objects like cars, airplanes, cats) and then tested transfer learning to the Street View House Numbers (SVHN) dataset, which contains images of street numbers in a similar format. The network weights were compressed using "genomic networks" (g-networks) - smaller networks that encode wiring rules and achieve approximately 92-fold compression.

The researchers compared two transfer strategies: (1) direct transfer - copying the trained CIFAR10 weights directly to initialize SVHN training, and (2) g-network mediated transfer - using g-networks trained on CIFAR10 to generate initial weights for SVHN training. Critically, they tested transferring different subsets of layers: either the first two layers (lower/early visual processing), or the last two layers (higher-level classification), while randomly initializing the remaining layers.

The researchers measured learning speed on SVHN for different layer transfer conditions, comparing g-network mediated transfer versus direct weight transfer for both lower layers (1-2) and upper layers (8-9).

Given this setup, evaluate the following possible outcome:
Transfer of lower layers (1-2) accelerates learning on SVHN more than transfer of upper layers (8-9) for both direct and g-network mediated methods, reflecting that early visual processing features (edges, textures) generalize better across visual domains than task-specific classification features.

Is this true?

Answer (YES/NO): YES